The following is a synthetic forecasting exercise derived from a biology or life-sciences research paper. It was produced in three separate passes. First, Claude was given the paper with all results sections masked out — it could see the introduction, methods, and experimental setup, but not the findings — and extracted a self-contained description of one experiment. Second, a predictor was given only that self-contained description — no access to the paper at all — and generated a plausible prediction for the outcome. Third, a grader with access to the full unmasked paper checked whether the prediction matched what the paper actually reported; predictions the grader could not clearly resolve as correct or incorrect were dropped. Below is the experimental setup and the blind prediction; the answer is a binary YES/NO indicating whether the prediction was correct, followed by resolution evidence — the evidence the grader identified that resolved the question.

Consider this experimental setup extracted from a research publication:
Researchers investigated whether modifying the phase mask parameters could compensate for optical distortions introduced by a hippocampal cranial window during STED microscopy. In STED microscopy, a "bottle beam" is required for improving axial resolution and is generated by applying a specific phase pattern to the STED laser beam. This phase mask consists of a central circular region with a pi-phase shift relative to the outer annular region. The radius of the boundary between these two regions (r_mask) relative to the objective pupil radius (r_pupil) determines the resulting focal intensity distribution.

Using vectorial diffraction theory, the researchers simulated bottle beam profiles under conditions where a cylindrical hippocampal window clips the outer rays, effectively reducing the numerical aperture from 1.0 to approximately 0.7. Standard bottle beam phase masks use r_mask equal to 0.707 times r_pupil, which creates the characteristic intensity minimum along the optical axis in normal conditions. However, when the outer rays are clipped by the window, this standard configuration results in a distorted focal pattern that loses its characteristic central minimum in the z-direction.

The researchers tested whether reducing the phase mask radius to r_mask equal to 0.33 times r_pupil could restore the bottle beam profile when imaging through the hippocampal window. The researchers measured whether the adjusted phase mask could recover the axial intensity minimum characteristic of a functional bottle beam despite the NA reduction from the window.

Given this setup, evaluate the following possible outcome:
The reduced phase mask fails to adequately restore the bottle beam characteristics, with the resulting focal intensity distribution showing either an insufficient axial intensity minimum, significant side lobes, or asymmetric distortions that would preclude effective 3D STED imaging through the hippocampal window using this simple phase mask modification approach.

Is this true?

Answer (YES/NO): NO